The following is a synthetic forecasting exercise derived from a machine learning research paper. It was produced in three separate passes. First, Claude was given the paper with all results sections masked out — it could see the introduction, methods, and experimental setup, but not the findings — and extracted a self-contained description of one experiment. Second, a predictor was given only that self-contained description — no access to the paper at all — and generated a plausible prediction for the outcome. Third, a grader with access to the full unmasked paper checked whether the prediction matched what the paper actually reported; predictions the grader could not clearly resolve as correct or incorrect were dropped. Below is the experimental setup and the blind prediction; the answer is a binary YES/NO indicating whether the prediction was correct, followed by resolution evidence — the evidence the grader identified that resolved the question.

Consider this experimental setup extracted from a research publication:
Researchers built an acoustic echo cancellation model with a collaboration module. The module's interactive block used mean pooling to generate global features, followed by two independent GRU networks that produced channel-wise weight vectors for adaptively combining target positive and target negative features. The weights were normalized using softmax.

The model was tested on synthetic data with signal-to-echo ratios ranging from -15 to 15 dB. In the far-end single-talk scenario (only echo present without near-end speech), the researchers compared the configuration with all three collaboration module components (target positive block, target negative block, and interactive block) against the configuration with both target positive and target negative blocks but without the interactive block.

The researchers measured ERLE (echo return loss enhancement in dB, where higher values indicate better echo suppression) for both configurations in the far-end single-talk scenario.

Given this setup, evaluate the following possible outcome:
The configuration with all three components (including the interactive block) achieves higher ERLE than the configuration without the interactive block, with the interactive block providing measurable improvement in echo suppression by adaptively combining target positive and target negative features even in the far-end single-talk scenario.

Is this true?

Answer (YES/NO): YES